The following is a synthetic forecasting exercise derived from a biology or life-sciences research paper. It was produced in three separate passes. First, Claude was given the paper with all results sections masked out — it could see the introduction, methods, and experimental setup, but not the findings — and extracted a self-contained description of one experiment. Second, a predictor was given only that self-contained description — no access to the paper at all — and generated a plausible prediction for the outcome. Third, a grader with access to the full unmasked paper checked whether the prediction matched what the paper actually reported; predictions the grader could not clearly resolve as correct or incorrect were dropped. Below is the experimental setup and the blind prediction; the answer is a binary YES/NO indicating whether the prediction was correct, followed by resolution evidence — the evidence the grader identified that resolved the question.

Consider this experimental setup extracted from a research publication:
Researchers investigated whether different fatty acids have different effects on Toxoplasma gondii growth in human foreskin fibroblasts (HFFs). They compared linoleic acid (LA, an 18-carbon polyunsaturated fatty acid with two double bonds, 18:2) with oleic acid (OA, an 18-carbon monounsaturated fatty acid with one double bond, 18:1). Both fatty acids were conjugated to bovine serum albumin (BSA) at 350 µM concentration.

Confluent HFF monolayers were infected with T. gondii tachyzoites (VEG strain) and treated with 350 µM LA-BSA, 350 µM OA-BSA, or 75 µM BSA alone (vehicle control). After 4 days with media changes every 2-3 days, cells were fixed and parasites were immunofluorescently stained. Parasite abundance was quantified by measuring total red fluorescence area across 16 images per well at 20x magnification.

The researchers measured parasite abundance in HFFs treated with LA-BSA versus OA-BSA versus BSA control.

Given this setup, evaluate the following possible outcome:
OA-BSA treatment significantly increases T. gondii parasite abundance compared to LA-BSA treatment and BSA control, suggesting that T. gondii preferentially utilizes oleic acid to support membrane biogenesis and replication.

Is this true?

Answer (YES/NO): NO